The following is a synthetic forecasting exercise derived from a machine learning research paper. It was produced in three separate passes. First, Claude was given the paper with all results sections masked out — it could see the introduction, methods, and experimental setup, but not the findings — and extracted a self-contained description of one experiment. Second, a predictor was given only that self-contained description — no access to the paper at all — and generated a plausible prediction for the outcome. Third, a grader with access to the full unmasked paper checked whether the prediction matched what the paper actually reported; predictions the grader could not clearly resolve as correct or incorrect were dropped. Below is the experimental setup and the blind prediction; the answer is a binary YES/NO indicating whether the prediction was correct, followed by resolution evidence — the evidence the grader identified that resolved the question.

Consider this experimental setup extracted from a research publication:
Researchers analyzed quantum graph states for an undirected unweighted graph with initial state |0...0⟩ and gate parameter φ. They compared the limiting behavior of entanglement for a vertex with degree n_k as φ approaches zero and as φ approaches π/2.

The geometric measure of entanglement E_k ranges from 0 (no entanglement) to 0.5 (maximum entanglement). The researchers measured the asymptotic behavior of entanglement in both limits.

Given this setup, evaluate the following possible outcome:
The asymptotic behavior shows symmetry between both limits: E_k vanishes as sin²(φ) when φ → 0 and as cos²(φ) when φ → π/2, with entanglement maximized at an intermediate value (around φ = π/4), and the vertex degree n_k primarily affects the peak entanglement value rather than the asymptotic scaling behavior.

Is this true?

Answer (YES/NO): NO